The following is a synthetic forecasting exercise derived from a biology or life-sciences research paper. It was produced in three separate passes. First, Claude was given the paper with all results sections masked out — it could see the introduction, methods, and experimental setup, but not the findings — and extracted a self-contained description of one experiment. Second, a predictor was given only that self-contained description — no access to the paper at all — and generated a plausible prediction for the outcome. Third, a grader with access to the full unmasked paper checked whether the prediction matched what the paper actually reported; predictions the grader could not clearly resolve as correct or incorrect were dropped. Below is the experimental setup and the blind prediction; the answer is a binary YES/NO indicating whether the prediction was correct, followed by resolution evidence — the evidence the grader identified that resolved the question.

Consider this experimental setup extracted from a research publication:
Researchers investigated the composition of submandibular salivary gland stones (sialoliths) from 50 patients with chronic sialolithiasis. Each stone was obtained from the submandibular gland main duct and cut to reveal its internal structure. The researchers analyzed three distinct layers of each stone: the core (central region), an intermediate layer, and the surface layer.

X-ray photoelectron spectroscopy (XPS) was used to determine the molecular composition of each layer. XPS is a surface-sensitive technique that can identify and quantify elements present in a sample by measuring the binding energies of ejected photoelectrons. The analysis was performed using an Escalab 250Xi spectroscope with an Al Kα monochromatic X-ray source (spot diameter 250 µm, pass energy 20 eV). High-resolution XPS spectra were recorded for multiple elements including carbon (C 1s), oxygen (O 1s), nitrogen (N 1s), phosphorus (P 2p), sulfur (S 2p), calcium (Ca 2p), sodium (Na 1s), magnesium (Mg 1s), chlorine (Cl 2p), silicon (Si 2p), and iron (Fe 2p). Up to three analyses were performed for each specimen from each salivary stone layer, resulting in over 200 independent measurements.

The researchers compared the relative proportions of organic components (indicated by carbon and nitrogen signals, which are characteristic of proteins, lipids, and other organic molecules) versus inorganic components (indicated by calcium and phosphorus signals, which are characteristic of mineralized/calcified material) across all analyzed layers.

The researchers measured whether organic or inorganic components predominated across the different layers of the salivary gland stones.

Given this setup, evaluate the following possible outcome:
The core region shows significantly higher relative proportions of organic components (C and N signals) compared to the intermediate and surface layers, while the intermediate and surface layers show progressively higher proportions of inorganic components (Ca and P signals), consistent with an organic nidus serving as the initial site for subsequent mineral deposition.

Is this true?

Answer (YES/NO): NO